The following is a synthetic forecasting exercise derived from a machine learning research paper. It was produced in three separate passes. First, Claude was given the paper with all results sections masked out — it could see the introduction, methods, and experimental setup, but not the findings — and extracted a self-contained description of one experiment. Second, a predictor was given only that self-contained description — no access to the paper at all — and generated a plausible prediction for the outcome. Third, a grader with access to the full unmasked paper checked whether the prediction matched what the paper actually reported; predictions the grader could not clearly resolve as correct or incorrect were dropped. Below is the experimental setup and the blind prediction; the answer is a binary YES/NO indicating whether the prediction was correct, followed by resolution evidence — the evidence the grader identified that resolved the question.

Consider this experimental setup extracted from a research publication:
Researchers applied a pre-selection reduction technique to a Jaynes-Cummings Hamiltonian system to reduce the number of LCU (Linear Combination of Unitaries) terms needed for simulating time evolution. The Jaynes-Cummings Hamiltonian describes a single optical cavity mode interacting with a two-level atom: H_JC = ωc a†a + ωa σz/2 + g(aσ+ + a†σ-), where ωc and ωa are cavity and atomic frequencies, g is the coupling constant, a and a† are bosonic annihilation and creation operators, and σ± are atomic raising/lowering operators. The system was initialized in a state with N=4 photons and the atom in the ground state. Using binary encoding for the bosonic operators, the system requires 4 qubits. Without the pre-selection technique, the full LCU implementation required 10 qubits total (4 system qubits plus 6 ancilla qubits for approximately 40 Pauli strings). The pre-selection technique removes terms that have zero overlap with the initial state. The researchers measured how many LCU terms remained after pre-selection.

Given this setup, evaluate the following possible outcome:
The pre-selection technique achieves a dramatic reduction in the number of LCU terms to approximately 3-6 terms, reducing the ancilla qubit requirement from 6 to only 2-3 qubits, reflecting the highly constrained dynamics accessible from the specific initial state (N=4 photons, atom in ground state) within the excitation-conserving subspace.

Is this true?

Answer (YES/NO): NO